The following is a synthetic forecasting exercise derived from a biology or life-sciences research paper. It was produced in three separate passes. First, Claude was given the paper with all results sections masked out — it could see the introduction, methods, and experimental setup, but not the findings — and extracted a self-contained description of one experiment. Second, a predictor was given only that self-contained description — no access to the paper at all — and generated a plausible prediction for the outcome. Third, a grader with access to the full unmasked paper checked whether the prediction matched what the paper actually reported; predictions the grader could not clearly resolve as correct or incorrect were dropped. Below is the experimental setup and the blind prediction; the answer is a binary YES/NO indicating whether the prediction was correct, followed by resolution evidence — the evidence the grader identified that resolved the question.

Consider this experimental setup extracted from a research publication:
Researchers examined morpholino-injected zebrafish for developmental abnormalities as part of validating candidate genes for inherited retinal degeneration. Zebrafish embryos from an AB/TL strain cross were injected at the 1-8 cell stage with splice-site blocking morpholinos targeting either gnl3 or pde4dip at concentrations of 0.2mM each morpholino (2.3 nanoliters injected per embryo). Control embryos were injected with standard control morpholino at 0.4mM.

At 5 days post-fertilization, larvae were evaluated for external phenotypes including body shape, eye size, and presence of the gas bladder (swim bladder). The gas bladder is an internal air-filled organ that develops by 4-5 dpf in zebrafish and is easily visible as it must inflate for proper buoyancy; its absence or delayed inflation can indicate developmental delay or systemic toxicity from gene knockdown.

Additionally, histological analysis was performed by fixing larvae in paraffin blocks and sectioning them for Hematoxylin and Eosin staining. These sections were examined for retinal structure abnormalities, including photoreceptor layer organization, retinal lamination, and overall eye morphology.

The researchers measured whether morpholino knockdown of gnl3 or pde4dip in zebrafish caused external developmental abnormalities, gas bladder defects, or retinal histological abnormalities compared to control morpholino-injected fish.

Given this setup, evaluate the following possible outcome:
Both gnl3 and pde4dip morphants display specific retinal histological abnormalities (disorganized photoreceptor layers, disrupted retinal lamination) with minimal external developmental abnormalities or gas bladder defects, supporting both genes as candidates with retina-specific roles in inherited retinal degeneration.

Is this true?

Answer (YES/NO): NO